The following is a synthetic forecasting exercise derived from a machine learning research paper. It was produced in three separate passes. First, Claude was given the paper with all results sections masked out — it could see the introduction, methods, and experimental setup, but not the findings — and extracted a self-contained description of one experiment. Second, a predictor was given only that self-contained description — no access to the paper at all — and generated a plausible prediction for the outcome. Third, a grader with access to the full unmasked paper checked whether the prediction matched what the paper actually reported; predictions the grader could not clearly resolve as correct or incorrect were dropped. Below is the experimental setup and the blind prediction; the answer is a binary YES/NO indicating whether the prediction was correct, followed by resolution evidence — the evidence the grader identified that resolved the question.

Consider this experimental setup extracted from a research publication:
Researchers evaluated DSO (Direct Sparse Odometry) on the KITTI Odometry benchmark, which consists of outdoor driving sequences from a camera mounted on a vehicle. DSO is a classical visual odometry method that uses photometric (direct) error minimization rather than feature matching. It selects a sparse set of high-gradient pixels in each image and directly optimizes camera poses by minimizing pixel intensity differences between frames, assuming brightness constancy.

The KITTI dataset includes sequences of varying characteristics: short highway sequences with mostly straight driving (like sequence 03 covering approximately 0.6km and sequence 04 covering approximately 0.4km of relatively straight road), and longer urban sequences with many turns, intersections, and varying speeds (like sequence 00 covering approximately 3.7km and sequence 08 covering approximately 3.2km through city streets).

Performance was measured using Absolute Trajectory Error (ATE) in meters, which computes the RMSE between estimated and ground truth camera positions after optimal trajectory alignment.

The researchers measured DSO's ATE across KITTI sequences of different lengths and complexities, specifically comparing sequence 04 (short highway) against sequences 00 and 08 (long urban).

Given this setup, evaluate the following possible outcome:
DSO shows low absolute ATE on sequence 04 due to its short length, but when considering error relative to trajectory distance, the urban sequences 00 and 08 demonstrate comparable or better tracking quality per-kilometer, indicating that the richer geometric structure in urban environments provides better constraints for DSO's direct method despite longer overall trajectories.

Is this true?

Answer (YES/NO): NO